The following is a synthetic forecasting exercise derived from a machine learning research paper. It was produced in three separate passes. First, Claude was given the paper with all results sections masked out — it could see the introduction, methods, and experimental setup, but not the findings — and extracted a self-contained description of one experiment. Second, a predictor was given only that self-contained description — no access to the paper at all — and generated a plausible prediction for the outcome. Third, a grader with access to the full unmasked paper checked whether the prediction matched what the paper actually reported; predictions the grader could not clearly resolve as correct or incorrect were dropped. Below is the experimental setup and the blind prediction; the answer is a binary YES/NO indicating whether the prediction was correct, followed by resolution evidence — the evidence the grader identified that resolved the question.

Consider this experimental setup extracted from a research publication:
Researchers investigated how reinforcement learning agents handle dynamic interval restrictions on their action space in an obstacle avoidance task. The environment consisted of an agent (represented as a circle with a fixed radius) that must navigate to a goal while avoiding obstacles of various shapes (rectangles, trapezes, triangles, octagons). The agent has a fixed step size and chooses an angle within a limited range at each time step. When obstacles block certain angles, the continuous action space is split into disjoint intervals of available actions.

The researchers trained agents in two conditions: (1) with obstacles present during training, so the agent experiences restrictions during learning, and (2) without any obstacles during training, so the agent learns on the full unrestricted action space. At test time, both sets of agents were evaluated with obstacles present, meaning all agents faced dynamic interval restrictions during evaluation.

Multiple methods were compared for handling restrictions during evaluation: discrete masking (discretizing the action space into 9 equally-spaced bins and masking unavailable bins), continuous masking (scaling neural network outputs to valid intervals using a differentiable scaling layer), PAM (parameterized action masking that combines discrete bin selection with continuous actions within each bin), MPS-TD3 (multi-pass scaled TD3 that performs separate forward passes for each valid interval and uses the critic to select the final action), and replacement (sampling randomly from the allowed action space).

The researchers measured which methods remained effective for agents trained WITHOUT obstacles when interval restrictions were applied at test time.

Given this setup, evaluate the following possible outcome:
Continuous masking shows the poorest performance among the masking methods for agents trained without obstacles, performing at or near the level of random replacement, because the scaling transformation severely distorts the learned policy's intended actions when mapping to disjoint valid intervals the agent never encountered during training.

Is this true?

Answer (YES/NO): NO